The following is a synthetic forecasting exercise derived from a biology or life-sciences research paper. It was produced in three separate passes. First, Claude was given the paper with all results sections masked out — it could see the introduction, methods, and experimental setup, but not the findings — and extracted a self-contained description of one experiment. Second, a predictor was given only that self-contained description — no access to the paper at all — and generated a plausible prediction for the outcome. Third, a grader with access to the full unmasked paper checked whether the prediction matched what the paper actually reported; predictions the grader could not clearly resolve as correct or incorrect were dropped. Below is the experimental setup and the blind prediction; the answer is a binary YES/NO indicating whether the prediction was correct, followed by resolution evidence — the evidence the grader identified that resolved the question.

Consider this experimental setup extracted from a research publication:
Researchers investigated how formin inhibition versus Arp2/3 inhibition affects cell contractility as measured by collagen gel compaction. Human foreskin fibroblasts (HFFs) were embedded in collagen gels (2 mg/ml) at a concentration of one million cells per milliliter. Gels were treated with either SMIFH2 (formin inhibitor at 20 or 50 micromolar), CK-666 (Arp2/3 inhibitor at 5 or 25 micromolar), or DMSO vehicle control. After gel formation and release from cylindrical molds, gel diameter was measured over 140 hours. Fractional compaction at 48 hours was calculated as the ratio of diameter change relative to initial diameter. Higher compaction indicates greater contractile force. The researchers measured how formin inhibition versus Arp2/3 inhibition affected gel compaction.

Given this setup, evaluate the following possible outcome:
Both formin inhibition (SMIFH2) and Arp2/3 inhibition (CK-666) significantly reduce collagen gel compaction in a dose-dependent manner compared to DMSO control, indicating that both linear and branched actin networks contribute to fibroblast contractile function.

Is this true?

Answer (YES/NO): NO